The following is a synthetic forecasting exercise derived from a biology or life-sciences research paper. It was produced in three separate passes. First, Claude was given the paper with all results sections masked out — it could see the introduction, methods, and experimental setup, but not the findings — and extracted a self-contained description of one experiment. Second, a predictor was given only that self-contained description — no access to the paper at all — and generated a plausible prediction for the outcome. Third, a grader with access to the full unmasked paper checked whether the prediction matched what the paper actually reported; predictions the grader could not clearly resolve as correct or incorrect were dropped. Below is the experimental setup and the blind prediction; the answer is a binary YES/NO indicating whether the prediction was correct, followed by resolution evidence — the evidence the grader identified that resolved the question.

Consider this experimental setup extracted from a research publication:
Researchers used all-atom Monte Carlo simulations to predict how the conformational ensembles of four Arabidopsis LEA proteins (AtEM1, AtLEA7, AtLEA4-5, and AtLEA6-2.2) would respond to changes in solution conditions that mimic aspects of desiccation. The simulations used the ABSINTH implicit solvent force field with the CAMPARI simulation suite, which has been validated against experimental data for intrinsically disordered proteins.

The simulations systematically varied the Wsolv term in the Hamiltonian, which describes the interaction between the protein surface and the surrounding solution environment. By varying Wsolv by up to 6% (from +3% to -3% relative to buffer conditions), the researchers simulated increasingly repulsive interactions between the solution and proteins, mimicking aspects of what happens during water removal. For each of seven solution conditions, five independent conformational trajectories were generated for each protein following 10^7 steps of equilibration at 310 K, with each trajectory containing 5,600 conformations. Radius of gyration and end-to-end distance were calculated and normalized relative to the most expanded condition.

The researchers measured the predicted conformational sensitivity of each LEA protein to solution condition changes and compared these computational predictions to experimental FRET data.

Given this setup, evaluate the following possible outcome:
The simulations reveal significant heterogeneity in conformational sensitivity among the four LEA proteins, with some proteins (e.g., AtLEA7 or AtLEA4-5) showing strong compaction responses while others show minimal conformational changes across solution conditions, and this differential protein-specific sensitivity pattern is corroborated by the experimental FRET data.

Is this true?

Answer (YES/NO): YES